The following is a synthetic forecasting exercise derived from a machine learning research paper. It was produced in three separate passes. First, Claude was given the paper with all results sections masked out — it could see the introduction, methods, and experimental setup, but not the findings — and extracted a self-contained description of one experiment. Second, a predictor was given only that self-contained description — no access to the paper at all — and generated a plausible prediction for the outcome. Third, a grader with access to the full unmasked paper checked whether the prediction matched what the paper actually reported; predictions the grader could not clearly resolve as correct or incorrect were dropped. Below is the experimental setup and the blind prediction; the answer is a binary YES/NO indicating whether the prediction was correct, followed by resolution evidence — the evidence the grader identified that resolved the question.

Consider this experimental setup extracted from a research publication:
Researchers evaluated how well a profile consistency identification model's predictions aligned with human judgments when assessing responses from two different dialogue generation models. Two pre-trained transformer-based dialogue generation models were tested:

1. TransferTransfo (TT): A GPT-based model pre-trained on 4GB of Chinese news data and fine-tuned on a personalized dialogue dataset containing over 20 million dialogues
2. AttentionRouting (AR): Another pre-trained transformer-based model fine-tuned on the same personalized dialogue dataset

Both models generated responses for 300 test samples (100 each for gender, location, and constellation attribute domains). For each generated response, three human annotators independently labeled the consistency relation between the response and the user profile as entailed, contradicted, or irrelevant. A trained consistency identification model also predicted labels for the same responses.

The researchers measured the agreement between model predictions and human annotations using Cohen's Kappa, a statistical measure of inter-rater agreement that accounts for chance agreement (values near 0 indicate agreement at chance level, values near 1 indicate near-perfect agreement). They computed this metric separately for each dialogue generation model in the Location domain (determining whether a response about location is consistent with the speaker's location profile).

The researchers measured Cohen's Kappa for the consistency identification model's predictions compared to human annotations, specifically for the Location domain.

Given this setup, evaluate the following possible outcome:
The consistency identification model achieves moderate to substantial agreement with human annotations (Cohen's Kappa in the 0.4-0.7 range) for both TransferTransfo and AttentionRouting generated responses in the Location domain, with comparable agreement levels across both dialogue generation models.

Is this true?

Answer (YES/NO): NO